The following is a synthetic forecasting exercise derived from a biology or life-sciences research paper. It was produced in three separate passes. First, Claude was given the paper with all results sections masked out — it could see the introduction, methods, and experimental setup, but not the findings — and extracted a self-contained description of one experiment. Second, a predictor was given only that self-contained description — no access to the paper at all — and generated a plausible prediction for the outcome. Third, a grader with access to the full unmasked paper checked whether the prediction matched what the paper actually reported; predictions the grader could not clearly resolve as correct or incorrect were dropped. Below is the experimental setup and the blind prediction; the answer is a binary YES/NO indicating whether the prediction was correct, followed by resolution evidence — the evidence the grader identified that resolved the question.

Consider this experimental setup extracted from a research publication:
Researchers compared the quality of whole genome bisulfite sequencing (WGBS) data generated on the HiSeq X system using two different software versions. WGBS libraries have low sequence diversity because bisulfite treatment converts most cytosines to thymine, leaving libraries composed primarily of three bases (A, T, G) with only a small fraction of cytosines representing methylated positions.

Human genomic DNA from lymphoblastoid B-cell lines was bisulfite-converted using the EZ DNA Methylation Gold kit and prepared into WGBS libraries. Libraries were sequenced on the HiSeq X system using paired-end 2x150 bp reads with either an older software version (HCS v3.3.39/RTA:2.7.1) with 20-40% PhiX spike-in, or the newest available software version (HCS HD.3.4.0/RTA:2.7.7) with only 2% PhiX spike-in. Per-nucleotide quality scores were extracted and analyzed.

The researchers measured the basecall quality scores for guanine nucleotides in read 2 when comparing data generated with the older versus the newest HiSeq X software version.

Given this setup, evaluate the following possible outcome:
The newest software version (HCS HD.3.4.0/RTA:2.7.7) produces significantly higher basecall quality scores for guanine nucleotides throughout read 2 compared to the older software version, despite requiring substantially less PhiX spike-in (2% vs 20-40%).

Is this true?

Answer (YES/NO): YES